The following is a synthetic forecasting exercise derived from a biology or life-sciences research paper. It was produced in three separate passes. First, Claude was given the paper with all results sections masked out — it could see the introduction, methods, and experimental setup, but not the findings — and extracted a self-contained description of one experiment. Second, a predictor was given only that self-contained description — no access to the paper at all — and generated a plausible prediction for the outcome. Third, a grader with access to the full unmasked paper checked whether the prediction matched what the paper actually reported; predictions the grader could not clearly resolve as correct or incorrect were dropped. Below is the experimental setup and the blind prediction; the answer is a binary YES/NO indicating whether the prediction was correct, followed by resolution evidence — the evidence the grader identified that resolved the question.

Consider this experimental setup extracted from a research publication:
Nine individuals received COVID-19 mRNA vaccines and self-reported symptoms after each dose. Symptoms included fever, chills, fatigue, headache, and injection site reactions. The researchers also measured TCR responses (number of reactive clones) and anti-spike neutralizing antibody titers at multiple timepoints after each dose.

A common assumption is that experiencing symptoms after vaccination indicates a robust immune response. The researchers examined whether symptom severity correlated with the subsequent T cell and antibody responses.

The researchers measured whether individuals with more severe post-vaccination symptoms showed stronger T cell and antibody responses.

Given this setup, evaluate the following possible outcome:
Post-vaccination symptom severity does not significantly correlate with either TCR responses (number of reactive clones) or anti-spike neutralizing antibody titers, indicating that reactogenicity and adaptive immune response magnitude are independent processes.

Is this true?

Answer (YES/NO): YES